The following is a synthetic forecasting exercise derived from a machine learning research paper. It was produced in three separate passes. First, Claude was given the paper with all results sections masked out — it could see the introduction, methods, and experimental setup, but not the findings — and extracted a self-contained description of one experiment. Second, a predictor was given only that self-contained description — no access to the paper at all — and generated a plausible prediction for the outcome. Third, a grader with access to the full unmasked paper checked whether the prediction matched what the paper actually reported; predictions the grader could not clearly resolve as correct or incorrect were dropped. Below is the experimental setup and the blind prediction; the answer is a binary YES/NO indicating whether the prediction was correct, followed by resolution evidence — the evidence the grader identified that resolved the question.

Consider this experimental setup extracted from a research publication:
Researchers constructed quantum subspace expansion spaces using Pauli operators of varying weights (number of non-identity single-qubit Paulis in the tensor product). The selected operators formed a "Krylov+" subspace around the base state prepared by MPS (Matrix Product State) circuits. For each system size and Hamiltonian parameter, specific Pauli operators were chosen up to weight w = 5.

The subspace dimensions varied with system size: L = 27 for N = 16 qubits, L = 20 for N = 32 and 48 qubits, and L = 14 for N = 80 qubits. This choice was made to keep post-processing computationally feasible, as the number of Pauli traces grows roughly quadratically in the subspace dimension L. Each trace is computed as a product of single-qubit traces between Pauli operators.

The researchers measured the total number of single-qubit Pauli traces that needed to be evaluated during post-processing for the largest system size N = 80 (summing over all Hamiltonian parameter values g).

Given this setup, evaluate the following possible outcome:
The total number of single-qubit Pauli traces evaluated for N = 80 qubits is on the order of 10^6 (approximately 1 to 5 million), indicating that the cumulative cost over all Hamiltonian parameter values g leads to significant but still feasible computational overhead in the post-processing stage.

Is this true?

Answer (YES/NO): NO